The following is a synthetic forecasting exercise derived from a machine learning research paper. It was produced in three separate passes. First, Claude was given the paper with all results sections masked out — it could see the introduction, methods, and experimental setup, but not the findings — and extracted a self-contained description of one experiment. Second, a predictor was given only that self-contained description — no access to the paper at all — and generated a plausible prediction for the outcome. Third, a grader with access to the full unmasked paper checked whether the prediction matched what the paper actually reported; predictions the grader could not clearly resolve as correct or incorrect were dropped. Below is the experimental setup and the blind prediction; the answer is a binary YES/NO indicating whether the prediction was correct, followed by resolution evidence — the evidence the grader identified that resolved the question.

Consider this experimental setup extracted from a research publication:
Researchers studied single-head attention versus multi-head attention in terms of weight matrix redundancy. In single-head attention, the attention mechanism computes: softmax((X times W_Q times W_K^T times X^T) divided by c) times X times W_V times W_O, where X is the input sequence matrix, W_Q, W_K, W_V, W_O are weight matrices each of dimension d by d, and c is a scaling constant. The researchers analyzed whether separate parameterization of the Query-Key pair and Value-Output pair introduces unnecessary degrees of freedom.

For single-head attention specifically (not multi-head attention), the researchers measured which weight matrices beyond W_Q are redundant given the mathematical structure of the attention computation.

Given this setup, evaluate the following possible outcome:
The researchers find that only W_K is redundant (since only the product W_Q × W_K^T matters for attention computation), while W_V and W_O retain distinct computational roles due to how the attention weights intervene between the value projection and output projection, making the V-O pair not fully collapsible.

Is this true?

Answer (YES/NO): NO